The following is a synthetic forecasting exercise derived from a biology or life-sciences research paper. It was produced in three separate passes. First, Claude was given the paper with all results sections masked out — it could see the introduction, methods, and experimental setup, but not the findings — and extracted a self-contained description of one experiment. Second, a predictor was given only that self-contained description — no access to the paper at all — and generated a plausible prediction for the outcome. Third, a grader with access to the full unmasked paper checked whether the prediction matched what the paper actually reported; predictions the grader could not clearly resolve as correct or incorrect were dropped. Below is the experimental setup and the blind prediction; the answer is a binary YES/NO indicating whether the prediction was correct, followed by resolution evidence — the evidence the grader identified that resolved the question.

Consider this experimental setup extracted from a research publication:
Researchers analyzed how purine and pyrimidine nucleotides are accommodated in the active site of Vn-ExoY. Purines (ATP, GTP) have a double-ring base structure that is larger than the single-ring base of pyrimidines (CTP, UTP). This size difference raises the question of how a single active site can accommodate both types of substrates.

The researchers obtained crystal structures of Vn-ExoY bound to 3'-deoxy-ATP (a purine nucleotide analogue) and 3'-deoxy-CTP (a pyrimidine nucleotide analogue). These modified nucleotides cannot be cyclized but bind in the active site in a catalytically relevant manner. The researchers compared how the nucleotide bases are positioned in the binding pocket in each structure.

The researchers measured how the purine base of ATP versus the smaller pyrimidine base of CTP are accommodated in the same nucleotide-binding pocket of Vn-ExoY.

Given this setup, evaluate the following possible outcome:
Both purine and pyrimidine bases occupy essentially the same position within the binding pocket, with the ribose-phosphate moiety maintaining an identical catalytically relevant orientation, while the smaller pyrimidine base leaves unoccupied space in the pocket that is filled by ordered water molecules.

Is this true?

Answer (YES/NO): NO